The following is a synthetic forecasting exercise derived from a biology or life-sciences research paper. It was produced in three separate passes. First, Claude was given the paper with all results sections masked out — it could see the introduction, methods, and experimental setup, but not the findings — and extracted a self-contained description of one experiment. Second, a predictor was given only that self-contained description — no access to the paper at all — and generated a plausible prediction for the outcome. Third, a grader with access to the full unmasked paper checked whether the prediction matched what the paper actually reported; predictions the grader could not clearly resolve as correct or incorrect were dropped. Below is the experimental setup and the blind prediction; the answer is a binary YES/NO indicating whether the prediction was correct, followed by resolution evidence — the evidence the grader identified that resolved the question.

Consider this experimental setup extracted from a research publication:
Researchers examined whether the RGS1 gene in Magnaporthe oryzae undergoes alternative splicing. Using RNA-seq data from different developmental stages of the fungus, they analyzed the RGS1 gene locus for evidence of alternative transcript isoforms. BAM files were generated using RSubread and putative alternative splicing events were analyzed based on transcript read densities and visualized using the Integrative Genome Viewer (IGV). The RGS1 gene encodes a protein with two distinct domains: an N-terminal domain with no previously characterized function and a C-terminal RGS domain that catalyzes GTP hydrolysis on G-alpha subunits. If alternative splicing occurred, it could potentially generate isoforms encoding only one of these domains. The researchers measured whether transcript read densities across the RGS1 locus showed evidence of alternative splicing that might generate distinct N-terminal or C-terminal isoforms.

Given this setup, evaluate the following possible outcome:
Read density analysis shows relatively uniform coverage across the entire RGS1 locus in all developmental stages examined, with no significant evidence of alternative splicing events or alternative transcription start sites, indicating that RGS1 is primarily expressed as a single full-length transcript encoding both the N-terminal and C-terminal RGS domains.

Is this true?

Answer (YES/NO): NO